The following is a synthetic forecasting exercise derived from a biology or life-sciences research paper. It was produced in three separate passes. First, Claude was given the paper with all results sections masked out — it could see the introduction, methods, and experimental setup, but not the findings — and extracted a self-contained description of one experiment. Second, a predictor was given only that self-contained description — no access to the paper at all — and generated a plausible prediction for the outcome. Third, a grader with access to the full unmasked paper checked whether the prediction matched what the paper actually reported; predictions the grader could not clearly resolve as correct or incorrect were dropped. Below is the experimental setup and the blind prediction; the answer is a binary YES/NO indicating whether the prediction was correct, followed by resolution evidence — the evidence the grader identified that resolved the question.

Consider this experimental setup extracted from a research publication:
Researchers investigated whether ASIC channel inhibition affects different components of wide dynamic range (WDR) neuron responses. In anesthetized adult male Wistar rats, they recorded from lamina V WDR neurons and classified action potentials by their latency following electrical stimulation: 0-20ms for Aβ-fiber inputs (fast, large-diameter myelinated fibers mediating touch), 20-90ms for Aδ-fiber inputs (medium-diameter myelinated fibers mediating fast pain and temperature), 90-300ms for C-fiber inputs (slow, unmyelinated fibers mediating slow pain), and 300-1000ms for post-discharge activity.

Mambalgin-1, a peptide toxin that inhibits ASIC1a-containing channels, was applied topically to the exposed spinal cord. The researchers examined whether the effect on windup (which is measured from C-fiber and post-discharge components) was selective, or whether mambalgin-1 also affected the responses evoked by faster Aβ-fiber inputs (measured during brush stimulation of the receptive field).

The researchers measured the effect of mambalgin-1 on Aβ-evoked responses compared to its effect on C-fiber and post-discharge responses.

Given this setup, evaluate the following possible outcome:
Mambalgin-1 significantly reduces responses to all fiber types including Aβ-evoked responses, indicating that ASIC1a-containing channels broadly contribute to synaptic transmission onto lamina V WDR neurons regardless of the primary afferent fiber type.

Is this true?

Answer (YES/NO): NO